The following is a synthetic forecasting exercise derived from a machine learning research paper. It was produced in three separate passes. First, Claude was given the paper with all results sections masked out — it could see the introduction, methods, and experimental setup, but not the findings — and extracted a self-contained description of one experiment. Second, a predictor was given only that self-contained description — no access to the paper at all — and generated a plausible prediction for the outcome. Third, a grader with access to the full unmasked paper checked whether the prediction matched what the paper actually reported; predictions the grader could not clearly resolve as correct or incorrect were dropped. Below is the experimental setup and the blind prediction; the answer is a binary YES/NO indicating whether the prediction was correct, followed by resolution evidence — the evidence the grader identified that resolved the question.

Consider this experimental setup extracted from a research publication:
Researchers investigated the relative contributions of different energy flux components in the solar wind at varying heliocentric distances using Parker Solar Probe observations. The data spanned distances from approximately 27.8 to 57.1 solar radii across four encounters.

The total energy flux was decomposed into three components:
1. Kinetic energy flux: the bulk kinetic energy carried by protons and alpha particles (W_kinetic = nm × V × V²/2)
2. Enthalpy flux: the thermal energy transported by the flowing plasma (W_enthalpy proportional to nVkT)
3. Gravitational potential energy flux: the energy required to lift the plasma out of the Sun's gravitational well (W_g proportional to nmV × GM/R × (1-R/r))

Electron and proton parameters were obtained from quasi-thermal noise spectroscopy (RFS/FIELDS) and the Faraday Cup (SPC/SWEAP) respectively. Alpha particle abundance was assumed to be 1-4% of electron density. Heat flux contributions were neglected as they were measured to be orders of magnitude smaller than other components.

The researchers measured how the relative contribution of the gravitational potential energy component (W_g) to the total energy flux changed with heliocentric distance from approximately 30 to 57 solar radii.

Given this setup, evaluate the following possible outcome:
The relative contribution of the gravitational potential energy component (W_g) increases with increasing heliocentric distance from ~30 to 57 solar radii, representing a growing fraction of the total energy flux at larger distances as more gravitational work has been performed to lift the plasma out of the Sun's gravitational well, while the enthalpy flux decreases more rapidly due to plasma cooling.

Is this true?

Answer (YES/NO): NO